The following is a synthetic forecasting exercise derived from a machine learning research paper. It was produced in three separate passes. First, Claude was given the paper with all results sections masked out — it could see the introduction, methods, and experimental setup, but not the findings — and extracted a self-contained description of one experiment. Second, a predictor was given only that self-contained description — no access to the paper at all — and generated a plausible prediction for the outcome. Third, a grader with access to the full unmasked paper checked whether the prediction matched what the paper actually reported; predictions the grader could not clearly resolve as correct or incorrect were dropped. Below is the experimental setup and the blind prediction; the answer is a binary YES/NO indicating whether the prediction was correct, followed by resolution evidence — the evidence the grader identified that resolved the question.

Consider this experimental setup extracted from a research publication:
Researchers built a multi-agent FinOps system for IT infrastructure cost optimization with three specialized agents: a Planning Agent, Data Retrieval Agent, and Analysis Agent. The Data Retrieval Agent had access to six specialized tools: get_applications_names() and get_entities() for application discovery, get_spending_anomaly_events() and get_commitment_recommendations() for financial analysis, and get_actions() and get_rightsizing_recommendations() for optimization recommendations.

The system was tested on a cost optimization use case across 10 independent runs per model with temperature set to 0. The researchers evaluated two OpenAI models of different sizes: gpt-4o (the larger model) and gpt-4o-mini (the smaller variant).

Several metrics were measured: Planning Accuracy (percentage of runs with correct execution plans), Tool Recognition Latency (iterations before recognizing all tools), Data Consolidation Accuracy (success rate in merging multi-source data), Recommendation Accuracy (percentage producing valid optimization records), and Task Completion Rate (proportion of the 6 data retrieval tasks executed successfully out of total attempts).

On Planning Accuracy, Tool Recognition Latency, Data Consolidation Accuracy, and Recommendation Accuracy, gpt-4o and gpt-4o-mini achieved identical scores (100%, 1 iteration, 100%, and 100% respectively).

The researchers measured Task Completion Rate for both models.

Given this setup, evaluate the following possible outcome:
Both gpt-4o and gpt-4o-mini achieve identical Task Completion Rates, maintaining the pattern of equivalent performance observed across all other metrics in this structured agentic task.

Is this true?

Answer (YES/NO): NO